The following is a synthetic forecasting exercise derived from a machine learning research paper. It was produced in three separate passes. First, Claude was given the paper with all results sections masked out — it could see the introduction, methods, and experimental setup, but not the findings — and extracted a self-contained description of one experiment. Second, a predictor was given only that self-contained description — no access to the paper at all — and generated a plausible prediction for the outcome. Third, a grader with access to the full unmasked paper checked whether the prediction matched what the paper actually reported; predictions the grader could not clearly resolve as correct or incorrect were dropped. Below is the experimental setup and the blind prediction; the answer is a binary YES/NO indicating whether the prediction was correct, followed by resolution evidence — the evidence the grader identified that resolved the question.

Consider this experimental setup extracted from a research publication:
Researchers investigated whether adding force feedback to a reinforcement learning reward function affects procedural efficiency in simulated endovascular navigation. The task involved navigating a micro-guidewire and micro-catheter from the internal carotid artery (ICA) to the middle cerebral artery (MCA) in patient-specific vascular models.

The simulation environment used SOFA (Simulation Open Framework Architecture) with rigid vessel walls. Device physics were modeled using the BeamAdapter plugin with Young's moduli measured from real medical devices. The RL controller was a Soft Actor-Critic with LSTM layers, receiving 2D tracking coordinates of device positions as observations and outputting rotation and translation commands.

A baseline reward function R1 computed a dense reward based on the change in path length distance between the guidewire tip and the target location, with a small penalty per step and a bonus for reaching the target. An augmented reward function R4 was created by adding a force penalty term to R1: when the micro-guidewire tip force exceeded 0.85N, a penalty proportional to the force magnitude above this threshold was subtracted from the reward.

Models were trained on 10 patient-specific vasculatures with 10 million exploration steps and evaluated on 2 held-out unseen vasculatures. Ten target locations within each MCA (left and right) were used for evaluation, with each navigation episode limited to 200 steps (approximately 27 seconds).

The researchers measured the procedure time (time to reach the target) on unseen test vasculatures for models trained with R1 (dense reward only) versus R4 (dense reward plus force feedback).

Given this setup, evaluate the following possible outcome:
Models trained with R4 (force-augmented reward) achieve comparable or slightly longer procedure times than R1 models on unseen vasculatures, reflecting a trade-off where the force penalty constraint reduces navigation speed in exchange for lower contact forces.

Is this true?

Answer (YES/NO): NO